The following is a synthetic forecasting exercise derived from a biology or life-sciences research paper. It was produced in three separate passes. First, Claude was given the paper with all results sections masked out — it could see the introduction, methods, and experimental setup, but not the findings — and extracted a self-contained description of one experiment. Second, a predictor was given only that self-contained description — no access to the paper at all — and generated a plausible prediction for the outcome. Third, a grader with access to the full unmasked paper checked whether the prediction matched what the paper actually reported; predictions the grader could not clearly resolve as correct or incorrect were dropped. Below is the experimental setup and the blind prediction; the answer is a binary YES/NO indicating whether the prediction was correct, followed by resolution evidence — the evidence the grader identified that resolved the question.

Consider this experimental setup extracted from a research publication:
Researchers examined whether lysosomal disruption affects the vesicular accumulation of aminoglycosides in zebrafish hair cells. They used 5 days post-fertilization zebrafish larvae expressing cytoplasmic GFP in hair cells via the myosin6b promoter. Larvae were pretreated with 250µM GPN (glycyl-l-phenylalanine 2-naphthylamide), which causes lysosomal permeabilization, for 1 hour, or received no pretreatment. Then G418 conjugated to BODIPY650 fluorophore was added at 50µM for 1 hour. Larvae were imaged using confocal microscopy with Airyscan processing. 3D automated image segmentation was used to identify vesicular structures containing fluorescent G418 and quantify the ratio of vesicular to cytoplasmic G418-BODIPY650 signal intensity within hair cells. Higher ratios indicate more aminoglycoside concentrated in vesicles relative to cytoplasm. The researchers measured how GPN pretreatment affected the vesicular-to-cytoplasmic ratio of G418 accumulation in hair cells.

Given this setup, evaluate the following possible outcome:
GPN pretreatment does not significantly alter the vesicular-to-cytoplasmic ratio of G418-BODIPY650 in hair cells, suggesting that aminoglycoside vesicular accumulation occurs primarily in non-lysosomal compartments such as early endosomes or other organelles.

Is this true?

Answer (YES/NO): NO